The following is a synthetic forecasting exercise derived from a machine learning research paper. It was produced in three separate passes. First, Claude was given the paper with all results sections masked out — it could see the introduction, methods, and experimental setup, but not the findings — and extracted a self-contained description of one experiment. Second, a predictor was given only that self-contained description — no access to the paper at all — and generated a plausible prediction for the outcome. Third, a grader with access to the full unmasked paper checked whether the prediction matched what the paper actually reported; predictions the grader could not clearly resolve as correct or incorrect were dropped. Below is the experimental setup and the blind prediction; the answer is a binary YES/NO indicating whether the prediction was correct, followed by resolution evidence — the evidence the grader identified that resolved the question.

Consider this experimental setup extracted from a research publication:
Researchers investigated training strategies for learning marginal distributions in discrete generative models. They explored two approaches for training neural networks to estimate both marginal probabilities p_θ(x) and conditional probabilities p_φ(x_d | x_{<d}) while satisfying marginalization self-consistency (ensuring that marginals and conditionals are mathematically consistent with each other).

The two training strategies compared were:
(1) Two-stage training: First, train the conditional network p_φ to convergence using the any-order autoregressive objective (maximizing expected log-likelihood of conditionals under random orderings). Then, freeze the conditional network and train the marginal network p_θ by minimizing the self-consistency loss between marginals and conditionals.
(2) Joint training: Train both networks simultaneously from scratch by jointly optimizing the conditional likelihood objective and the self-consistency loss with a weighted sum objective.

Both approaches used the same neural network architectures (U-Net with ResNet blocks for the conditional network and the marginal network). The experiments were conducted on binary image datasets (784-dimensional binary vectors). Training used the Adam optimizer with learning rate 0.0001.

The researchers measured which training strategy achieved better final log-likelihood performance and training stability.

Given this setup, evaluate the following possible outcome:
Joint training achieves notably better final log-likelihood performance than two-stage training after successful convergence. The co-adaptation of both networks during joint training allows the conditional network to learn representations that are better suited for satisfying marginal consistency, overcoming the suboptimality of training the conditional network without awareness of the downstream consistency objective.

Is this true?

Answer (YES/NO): NO